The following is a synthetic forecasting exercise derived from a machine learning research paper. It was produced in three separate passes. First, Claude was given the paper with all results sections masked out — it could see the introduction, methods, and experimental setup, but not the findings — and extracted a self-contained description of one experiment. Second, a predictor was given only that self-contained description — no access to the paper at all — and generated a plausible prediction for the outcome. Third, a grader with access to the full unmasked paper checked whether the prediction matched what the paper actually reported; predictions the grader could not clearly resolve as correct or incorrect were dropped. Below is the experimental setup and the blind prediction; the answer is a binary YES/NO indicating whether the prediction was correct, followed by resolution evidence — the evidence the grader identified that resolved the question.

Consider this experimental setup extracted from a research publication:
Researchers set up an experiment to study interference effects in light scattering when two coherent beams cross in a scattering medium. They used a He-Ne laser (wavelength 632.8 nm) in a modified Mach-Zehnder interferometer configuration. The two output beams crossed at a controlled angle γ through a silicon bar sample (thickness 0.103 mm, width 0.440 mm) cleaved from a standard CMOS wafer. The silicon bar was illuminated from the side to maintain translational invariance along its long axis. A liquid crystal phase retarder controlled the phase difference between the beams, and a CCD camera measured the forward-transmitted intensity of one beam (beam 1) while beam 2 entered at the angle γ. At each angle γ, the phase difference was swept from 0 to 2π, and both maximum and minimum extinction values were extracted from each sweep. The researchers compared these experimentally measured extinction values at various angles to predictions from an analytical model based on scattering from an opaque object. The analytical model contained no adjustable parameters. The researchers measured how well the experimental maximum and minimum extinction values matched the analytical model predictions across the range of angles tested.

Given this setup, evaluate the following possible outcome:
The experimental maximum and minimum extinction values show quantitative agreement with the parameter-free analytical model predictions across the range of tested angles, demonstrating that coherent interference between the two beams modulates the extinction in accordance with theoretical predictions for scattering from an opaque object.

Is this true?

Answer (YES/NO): NO